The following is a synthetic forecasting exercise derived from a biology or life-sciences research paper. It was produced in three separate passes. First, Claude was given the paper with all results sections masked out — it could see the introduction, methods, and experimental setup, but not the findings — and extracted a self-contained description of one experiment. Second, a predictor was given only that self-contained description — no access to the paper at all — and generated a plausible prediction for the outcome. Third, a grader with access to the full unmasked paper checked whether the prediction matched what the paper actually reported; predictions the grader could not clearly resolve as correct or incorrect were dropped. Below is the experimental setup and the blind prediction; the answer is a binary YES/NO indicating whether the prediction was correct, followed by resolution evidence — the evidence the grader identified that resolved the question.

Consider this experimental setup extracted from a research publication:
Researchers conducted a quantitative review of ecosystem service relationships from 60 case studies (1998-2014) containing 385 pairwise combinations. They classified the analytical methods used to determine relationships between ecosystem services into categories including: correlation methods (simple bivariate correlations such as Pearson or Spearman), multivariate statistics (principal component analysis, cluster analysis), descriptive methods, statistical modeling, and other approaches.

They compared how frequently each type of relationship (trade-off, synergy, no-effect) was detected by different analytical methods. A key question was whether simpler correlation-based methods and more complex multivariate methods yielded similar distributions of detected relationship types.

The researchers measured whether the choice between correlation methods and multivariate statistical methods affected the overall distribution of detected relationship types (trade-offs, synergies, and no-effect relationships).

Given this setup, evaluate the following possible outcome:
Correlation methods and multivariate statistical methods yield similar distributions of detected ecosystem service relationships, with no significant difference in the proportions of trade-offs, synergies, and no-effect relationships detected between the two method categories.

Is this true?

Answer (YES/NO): NO